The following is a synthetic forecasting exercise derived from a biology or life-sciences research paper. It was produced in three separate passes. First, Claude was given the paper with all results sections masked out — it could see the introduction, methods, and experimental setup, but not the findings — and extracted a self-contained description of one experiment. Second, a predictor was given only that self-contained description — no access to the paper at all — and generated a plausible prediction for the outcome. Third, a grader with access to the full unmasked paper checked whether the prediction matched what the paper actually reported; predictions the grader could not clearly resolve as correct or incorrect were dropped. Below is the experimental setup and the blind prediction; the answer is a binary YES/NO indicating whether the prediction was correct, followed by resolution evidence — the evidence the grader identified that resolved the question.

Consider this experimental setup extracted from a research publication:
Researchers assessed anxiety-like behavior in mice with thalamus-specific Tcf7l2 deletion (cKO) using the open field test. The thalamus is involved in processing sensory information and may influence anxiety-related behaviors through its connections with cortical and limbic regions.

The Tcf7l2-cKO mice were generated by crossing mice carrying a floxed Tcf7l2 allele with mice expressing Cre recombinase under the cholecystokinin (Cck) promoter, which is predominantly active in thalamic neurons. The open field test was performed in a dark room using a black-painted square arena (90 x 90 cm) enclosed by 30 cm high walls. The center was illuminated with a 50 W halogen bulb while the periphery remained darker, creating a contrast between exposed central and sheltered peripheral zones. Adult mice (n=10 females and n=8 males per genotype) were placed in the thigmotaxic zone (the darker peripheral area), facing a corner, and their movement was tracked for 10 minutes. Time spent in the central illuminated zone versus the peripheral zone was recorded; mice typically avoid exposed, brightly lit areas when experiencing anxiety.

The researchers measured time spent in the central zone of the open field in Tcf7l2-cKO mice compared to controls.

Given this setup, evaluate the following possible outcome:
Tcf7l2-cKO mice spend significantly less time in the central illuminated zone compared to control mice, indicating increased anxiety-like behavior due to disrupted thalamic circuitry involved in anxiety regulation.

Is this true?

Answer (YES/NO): NO